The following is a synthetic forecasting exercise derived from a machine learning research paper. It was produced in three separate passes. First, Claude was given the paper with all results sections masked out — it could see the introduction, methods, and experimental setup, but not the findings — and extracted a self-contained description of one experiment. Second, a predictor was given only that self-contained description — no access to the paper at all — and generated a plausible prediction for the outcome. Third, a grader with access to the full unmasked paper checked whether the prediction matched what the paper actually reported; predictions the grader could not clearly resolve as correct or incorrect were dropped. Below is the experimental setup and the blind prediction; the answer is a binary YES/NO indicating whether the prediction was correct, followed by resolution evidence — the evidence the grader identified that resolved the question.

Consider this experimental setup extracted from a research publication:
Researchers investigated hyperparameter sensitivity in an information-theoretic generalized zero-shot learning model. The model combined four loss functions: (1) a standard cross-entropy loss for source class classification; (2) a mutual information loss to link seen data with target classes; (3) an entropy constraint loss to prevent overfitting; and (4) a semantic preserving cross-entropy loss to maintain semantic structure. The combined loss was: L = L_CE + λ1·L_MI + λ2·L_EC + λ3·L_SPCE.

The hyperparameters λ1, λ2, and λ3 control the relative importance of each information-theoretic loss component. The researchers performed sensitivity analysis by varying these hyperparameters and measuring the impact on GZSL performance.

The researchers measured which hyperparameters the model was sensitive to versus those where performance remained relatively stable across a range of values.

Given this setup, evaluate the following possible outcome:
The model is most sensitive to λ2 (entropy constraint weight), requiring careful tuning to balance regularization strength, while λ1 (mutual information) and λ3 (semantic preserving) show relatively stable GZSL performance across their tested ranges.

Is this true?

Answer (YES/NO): NO